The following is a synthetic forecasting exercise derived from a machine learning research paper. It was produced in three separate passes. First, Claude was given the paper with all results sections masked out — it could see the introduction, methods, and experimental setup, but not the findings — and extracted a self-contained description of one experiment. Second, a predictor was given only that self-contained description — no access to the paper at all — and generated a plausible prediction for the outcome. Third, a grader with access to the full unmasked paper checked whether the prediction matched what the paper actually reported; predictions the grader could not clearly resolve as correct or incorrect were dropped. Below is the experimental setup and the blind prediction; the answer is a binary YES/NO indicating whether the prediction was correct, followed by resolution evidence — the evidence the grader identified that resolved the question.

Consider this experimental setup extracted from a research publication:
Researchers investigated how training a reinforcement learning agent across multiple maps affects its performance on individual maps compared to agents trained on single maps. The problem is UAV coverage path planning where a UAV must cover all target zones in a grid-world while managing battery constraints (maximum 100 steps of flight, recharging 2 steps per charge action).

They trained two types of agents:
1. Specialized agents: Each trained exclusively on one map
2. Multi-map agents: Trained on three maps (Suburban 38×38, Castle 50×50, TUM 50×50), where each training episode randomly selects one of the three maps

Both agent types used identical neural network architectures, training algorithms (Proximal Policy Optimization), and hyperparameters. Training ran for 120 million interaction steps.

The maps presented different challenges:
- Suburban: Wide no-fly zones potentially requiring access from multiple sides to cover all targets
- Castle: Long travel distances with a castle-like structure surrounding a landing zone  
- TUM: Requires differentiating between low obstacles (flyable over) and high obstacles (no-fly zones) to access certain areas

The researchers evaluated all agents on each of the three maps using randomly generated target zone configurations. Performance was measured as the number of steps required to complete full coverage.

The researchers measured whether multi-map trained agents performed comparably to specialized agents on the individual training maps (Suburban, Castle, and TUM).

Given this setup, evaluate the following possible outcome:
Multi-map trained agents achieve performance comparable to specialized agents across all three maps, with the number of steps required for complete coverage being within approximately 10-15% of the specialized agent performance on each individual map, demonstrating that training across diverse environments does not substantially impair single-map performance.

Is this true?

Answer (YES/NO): NO